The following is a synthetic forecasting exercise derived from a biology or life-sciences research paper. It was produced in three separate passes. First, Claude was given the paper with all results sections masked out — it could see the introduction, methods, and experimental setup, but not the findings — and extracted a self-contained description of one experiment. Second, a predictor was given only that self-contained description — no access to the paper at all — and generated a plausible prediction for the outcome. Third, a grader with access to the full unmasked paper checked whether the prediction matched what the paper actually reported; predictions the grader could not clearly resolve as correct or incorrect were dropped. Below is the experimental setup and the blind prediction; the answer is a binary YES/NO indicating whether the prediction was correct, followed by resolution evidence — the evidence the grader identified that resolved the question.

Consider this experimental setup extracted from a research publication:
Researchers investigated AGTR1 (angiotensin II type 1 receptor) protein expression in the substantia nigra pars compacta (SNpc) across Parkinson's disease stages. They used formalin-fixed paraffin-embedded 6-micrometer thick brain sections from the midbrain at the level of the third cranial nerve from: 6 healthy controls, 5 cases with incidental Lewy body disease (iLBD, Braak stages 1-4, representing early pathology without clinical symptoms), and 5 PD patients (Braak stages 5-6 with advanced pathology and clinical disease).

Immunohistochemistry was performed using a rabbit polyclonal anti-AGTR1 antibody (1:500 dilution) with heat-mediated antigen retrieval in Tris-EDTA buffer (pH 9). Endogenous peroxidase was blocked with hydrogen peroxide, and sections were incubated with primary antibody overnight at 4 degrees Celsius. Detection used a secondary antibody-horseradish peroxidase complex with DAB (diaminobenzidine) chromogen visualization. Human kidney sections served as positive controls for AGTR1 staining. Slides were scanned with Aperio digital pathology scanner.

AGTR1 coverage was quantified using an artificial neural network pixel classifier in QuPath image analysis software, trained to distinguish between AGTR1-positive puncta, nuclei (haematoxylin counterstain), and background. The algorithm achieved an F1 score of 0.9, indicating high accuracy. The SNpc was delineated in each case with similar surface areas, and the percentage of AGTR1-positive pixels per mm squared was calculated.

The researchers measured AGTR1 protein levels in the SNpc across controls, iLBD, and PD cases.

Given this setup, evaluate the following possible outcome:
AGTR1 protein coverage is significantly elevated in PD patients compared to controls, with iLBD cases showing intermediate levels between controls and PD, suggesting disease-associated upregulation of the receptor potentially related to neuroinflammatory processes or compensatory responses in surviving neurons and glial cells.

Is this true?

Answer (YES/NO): NO